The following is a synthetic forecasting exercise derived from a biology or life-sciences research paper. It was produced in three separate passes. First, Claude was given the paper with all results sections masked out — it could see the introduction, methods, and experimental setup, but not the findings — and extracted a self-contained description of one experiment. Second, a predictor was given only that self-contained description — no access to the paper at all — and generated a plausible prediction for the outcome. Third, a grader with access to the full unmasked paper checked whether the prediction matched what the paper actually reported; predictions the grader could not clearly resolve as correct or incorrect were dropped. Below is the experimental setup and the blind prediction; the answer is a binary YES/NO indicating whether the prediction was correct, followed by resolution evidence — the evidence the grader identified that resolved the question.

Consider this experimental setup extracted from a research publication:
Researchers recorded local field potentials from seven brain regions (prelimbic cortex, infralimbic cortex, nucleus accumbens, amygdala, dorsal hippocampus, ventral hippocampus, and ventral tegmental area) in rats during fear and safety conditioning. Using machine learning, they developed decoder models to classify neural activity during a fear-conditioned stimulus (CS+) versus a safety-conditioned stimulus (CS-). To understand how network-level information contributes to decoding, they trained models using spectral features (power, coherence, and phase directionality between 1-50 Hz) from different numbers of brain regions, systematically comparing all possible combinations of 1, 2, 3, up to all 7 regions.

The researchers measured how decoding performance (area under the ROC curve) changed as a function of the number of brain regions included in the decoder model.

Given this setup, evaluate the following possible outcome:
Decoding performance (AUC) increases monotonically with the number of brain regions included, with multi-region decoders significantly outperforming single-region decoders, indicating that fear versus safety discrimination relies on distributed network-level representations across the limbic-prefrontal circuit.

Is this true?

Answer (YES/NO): YES